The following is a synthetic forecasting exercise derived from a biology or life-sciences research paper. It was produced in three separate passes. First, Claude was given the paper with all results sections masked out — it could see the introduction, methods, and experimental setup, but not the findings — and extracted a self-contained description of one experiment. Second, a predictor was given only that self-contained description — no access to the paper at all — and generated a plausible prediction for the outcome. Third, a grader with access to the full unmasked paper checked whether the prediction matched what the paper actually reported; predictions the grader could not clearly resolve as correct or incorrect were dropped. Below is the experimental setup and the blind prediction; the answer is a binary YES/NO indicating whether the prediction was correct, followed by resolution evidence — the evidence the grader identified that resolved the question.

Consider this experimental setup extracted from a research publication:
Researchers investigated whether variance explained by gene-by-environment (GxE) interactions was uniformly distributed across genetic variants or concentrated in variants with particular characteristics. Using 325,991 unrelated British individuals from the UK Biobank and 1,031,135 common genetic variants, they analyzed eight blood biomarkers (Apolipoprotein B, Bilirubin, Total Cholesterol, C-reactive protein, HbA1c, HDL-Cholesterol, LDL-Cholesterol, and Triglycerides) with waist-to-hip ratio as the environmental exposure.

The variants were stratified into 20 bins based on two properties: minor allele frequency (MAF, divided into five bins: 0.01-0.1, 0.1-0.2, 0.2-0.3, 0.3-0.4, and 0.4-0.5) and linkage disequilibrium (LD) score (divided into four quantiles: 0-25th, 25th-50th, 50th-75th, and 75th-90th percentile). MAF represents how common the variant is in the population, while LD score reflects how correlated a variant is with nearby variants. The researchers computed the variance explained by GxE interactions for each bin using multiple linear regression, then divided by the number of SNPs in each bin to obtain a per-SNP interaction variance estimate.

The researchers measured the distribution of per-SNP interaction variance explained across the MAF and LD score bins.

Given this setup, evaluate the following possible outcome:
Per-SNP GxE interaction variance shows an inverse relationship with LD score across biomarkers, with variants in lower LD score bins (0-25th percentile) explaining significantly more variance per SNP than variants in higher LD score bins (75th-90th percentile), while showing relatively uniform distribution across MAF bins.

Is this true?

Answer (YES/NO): NO